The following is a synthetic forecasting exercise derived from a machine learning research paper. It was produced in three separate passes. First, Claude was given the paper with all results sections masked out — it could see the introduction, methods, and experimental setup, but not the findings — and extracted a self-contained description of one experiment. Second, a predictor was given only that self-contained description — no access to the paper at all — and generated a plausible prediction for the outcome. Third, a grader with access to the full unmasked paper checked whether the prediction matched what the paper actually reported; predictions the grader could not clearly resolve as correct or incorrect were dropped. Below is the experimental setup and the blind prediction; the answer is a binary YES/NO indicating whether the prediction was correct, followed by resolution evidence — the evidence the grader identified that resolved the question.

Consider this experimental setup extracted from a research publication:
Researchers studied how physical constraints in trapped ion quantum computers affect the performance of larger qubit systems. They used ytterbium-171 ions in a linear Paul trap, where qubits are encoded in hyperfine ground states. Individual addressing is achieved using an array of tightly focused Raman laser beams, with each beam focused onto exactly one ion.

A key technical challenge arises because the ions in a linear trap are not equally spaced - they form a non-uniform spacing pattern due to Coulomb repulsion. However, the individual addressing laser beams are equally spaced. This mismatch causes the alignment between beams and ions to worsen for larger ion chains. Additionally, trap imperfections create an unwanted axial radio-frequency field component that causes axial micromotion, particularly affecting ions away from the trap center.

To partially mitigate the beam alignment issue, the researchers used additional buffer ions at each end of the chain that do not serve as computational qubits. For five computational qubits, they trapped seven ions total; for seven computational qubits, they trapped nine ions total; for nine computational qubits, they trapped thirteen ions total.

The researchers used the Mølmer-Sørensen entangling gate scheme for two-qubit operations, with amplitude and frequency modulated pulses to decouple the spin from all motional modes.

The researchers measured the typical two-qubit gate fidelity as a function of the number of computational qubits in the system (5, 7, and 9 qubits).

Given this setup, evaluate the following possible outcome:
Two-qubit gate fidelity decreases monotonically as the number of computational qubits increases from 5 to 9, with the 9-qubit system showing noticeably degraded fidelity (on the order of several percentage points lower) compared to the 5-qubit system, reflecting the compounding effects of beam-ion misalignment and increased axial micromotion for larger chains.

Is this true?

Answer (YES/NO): NO